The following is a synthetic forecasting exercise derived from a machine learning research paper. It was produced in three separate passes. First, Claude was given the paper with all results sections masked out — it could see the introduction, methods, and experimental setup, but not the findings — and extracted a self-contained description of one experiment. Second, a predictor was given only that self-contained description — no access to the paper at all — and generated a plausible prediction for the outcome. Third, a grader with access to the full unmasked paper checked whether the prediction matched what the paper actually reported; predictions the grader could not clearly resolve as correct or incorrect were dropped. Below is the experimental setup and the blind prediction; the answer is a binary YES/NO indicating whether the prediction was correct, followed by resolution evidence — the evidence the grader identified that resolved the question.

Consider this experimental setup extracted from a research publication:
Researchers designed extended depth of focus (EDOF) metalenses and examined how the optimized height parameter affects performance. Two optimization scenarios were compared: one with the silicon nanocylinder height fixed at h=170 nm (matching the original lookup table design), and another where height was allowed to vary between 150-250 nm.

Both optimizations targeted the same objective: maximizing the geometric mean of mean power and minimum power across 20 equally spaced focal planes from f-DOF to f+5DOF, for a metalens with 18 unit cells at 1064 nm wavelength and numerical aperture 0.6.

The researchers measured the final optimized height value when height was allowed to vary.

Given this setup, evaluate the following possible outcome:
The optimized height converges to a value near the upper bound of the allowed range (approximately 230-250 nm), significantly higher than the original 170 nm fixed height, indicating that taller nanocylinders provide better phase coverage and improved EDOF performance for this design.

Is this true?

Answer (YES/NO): NO